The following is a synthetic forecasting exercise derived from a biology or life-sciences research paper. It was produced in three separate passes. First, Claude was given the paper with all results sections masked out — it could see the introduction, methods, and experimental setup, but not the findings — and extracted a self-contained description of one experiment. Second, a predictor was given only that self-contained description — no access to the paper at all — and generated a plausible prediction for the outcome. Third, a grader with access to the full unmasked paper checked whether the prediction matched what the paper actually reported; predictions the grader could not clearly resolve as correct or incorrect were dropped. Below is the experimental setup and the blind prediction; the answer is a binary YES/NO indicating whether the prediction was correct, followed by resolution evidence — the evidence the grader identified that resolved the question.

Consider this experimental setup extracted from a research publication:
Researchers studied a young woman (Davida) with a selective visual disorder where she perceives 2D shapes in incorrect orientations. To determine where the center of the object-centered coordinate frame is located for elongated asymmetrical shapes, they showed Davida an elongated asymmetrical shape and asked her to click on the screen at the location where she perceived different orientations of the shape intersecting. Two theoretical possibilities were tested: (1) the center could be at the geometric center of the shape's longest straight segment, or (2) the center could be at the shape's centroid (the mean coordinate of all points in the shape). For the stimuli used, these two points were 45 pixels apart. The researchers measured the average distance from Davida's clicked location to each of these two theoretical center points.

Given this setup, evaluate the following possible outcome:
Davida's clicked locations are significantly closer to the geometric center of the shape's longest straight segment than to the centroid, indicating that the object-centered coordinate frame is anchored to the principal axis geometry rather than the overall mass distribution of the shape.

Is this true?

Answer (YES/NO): YES